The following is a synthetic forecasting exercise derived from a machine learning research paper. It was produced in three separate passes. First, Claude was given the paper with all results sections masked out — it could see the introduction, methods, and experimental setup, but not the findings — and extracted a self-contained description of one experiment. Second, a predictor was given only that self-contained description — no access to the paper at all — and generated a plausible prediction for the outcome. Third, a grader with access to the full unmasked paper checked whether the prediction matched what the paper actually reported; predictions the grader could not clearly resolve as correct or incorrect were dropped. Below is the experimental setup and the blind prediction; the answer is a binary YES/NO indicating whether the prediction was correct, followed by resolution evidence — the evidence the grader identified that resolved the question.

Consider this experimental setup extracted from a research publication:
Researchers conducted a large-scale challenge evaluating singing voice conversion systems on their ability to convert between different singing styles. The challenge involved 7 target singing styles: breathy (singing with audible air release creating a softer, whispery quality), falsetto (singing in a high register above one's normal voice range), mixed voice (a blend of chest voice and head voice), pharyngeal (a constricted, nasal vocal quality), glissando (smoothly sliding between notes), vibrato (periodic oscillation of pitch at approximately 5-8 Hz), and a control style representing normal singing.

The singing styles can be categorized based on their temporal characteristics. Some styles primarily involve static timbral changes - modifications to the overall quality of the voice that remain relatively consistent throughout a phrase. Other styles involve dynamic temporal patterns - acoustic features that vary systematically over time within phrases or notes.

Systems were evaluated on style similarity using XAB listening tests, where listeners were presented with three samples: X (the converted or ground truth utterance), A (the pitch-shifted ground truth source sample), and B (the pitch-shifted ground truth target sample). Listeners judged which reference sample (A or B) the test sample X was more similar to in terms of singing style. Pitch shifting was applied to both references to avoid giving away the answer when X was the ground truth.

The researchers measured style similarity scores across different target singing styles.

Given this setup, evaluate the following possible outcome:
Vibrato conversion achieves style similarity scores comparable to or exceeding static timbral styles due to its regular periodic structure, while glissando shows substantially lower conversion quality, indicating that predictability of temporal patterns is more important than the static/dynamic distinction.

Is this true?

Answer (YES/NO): NO